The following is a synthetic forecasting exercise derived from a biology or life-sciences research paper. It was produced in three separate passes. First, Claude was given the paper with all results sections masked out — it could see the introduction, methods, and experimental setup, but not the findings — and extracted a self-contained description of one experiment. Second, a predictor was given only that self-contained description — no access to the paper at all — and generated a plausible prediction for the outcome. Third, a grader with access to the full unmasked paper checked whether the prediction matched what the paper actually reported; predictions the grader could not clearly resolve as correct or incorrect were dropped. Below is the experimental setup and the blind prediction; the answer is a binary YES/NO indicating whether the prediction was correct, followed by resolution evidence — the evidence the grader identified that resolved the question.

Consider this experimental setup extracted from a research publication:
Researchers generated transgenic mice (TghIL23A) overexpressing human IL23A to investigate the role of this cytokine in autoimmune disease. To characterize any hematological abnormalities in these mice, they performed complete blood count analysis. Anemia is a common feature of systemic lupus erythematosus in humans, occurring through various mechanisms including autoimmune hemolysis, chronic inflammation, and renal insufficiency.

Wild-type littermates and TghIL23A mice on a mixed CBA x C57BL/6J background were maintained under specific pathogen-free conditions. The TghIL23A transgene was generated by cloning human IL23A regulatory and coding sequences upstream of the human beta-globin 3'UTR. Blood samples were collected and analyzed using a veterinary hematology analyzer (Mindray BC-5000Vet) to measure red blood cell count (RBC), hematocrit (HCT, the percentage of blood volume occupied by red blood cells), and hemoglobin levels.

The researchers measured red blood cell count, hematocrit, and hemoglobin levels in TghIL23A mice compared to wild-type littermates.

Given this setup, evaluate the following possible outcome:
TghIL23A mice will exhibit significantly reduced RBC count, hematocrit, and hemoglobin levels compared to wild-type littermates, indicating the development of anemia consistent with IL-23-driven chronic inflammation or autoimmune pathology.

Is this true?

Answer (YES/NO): YES